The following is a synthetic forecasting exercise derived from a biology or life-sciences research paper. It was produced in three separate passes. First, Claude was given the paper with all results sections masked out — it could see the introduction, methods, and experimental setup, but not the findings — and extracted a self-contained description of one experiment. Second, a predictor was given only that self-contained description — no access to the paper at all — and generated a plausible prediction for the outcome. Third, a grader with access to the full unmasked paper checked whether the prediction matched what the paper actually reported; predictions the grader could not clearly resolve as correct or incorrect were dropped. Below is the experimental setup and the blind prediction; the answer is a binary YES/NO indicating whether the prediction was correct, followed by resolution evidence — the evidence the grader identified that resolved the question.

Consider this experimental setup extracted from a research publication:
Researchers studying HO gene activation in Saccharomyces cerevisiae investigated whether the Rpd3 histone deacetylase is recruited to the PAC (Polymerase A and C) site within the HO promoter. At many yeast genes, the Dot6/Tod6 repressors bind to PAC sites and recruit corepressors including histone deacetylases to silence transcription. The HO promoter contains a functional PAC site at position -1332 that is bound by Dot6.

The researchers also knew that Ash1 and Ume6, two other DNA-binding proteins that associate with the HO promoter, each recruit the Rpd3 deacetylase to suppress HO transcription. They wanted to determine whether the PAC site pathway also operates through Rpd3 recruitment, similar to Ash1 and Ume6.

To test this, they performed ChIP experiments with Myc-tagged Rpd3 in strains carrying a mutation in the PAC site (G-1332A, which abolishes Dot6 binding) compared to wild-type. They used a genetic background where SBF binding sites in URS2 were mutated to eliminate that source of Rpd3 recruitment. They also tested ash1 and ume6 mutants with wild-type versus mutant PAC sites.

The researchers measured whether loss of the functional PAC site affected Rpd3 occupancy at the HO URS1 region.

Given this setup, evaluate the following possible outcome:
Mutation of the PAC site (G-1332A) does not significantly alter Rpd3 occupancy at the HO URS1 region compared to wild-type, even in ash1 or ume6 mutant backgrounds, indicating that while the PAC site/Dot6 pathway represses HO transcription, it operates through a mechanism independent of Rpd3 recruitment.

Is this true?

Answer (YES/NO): YES